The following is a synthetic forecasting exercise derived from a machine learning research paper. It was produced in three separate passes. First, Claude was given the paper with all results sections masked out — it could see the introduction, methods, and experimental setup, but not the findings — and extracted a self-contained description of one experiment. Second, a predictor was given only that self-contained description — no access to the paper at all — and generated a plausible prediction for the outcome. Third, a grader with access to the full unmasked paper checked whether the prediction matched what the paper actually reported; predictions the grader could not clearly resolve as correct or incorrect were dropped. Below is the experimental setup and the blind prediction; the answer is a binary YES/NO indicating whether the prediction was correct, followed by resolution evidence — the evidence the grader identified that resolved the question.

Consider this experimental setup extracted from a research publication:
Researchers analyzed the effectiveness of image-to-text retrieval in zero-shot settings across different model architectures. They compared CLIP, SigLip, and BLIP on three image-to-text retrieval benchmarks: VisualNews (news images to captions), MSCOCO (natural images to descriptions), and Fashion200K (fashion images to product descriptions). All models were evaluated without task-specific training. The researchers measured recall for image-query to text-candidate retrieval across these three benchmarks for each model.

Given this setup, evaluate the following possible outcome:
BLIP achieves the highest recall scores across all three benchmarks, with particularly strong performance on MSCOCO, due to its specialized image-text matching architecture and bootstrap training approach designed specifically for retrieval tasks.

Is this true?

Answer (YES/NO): NO